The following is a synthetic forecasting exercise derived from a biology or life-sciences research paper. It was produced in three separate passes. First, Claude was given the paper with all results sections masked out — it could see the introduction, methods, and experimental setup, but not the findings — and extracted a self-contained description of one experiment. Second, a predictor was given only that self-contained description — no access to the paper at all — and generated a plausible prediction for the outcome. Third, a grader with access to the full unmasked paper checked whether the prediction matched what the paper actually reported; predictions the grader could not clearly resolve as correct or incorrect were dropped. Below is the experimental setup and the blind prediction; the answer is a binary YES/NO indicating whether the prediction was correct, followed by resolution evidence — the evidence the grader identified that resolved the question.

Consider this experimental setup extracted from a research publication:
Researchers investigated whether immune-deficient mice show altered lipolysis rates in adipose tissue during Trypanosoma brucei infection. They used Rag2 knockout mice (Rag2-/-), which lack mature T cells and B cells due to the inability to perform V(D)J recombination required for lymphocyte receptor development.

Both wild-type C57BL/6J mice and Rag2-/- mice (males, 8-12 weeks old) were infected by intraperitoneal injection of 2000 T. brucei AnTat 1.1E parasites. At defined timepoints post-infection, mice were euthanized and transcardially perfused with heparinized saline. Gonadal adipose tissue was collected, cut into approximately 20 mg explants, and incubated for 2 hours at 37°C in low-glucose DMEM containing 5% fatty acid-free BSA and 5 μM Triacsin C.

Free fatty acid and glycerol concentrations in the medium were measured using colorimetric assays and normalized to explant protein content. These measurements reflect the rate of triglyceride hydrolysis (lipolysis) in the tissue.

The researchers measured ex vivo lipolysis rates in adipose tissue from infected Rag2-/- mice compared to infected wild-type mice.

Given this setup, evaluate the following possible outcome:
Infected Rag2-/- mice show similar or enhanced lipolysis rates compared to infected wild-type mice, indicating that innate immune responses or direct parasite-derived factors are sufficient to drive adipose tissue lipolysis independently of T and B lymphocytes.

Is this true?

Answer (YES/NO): NO